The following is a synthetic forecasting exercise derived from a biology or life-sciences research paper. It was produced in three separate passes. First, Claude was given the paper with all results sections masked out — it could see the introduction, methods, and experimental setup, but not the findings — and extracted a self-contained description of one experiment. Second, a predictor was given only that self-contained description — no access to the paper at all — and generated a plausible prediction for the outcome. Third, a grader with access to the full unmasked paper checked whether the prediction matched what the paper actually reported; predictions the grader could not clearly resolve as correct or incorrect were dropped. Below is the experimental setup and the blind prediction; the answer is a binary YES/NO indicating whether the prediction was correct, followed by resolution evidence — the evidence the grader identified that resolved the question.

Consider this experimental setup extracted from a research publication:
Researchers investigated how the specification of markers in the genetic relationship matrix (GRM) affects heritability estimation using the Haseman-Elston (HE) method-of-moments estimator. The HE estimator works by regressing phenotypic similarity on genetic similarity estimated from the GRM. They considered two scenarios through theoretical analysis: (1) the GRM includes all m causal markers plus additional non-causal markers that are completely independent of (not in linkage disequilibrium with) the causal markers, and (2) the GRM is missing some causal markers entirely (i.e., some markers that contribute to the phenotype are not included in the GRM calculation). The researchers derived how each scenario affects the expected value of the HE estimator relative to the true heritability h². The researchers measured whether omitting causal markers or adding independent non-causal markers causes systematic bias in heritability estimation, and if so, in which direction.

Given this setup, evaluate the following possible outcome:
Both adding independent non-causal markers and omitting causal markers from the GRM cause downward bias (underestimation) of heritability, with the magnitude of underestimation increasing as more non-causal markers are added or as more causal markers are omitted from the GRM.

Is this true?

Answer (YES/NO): NO